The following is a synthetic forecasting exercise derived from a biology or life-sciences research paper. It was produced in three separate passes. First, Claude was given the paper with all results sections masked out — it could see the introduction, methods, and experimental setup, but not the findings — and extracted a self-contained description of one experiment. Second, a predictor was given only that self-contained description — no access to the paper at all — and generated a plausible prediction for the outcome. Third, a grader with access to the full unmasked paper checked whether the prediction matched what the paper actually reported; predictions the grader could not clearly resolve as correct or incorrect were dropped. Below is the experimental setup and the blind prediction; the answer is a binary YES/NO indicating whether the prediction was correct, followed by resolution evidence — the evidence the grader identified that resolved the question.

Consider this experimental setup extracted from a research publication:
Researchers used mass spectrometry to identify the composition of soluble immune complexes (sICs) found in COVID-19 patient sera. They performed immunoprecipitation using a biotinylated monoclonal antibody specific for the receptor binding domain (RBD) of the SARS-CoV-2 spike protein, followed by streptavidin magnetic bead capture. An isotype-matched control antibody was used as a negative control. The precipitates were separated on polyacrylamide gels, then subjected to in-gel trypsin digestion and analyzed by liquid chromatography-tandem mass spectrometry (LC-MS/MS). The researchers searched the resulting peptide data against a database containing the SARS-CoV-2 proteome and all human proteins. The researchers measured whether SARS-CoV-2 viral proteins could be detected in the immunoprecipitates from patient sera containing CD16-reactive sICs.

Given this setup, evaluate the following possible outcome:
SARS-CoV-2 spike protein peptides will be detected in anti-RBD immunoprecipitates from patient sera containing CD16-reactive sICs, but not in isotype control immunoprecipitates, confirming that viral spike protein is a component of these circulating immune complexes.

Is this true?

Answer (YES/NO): NO